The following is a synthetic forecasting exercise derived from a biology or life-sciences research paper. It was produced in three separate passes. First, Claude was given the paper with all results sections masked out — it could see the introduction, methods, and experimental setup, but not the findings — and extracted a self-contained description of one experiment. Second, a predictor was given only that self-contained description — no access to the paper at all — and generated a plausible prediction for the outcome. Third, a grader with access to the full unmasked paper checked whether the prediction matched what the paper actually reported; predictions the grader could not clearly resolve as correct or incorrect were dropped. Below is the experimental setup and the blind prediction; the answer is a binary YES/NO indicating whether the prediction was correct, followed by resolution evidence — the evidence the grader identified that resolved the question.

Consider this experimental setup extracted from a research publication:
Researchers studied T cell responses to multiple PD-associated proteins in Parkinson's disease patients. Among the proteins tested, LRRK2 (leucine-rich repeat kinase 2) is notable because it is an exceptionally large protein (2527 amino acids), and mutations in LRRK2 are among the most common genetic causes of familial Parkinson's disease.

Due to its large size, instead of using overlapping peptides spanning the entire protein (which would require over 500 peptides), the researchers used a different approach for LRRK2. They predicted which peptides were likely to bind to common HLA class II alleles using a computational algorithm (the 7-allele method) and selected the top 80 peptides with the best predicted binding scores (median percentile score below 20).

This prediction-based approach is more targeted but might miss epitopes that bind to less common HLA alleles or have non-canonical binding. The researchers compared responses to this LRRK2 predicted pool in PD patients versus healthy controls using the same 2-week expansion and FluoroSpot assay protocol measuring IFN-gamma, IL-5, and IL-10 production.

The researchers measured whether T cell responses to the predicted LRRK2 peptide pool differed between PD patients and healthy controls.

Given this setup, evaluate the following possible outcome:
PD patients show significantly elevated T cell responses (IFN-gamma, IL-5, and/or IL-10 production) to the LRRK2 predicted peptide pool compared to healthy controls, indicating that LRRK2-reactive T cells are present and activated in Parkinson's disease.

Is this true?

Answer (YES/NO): NO